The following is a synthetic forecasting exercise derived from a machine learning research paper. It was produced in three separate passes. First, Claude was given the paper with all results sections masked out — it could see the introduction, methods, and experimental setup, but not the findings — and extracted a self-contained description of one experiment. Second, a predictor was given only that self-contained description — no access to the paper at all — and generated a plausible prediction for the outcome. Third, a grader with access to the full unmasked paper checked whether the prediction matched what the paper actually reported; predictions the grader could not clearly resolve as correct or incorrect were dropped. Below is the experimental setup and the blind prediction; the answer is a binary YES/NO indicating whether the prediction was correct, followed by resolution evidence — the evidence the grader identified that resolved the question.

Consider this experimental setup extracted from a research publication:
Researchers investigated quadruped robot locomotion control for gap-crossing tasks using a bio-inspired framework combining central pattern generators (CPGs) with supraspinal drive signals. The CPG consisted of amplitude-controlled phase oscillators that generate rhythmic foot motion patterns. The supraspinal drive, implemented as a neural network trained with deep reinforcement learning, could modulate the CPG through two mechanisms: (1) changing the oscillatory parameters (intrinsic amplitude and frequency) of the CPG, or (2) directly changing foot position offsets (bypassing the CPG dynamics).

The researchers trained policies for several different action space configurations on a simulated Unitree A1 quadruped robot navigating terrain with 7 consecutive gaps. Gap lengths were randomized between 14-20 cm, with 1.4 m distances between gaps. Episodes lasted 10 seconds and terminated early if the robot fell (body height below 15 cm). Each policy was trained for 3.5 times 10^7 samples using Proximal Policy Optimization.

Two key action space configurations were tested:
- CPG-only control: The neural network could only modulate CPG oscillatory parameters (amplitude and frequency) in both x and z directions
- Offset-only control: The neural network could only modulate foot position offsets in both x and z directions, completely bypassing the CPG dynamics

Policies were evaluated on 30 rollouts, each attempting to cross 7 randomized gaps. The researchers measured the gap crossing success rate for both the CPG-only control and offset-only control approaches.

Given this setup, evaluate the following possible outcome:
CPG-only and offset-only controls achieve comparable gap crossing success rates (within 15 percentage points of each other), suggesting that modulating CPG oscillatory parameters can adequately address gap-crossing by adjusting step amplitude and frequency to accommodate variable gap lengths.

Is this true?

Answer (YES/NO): NO